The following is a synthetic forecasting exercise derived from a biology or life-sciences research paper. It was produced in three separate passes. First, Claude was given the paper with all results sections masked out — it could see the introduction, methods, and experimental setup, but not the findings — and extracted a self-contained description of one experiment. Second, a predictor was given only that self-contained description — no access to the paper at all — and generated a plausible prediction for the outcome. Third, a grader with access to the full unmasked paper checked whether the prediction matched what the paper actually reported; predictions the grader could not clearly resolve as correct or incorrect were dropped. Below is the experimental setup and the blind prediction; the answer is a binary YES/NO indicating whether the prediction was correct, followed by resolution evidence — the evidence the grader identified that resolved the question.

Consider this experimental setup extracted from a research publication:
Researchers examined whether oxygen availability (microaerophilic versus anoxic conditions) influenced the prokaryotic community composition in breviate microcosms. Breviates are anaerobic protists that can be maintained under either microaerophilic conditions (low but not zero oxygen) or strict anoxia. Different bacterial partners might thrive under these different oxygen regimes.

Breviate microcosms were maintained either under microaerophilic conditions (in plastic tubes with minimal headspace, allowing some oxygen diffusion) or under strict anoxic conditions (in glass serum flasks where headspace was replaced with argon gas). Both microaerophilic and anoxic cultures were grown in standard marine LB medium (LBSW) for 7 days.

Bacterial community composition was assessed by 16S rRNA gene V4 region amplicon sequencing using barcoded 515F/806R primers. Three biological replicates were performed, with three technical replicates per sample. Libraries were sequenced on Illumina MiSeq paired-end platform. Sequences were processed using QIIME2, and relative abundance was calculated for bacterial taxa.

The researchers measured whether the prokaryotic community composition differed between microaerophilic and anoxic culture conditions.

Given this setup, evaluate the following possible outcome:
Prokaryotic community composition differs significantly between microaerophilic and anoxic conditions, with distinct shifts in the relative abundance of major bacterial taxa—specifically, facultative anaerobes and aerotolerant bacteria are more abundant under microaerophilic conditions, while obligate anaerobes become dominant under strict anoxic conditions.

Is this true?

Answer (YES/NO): NO